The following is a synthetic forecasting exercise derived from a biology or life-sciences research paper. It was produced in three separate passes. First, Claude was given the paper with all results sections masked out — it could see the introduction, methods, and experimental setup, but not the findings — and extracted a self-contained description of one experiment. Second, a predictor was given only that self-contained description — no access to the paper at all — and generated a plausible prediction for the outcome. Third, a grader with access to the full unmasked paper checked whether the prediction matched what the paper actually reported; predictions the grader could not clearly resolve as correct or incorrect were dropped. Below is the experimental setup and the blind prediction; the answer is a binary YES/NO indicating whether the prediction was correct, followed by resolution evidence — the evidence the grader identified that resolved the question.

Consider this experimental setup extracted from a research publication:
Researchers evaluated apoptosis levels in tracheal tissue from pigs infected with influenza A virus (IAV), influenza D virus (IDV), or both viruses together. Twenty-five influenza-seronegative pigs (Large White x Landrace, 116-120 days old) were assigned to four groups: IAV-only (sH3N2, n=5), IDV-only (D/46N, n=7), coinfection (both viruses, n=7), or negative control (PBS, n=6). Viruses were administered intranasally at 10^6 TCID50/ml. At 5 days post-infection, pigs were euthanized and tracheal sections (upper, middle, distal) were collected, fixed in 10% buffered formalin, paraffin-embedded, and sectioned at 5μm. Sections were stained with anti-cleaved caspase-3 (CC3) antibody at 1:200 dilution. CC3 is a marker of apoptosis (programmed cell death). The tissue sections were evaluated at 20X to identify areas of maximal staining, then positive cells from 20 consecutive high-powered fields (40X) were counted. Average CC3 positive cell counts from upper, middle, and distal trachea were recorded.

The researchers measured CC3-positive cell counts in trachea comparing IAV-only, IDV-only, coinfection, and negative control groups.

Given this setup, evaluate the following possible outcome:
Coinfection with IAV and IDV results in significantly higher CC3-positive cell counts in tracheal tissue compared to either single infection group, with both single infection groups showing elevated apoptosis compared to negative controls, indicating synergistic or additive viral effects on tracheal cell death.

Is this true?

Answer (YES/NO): NO